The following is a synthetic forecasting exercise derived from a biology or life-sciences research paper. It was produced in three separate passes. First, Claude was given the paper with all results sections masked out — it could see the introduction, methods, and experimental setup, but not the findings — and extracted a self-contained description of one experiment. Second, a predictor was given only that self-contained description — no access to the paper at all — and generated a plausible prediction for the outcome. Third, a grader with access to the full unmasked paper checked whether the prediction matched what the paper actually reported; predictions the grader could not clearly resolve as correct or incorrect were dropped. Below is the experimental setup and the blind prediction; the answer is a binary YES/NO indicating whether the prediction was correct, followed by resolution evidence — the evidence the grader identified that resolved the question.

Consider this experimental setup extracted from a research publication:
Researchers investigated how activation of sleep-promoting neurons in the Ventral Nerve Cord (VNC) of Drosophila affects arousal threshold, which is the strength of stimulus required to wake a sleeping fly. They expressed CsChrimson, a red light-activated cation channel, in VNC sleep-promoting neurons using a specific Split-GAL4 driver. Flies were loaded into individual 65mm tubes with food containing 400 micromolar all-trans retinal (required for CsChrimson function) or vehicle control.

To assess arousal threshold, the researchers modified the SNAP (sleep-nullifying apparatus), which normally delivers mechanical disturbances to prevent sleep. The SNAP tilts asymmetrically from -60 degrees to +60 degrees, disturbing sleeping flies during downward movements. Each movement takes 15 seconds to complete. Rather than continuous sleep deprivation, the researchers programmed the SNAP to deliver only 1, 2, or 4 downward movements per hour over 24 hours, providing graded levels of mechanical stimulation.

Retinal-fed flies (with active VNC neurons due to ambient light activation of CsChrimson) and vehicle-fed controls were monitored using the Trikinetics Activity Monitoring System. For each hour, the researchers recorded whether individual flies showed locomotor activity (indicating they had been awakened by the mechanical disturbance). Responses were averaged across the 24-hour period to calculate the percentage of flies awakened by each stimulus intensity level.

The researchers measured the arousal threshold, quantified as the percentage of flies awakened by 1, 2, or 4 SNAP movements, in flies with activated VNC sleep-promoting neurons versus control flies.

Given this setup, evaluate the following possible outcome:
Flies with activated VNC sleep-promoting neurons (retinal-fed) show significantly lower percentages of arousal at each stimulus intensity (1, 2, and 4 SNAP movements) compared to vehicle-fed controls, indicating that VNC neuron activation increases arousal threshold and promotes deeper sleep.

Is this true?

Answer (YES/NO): NO